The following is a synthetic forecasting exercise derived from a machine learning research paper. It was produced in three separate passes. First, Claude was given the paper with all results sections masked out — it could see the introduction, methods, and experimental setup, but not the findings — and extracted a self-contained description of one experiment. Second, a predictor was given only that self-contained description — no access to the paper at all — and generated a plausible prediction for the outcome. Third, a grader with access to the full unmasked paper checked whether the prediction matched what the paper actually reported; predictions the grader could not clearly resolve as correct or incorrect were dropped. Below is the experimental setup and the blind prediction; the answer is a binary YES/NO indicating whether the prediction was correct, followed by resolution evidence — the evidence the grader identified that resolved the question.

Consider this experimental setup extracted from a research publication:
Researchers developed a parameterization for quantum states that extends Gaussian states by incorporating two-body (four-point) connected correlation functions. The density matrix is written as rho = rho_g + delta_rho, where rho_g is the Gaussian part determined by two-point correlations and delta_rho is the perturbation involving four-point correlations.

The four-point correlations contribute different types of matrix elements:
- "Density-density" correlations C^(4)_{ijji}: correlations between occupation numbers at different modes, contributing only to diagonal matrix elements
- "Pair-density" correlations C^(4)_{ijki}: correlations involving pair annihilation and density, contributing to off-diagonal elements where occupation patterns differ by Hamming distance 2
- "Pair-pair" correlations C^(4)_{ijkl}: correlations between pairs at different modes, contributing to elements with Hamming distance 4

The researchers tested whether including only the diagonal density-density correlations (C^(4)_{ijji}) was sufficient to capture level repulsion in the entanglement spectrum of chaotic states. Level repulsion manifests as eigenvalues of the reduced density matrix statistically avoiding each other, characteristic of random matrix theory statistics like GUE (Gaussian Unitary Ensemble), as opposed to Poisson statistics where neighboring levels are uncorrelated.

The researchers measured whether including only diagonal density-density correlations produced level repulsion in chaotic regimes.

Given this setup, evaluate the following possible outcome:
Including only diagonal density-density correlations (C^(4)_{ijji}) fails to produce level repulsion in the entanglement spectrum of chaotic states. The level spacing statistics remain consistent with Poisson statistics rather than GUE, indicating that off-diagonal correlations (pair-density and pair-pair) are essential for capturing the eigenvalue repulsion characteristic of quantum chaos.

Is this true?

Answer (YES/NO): YES